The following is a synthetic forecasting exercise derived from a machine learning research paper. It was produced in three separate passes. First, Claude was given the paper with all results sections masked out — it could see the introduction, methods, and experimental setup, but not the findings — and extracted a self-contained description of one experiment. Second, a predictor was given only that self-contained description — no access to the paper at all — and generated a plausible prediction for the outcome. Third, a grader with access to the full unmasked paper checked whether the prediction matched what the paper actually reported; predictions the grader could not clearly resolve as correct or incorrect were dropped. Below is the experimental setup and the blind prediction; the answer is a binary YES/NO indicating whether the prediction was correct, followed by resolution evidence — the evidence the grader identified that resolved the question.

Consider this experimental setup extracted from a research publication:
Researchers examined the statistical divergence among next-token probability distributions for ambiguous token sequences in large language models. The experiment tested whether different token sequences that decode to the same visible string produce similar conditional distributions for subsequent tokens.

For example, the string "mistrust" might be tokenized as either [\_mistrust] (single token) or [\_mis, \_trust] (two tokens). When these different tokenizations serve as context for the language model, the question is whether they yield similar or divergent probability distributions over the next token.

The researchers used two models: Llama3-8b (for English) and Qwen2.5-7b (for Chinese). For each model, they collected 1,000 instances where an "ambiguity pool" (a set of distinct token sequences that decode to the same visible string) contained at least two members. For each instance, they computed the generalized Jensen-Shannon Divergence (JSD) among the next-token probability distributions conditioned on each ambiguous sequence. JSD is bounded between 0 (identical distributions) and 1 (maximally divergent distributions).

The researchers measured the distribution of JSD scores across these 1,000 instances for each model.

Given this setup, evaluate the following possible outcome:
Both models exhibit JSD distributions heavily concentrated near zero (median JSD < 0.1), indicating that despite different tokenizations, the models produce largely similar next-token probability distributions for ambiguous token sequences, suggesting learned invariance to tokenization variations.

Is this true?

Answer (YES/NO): YES